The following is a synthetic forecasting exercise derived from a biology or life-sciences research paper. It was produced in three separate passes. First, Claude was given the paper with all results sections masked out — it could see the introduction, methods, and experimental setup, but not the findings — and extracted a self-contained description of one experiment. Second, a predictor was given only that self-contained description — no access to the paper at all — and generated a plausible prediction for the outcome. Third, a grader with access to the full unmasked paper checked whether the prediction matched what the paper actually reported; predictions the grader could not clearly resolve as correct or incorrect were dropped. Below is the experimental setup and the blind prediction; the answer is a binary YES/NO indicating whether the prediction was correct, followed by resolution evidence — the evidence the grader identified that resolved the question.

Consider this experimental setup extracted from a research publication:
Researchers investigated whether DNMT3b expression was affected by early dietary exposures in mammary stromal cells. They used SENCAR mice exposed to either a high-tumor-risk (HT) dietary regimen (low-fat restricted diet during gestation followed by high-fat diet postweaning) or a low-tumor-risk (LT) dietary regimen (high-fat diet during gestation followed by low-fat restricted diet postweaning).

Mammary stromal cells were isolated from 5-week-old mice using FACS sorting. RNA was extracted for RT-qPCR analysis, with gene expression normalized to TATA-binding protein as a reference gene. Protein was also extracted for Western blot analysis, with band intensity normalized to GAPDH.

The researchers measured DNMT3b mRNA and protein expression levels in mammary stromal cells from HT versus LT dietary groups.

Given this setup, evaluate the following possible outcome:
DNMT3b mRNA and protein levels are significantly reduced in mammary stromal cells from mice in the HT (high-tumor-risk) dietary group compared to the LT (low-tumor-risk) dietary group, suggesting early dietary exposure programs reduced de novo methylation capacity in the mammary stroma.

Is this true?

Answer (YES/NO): YES